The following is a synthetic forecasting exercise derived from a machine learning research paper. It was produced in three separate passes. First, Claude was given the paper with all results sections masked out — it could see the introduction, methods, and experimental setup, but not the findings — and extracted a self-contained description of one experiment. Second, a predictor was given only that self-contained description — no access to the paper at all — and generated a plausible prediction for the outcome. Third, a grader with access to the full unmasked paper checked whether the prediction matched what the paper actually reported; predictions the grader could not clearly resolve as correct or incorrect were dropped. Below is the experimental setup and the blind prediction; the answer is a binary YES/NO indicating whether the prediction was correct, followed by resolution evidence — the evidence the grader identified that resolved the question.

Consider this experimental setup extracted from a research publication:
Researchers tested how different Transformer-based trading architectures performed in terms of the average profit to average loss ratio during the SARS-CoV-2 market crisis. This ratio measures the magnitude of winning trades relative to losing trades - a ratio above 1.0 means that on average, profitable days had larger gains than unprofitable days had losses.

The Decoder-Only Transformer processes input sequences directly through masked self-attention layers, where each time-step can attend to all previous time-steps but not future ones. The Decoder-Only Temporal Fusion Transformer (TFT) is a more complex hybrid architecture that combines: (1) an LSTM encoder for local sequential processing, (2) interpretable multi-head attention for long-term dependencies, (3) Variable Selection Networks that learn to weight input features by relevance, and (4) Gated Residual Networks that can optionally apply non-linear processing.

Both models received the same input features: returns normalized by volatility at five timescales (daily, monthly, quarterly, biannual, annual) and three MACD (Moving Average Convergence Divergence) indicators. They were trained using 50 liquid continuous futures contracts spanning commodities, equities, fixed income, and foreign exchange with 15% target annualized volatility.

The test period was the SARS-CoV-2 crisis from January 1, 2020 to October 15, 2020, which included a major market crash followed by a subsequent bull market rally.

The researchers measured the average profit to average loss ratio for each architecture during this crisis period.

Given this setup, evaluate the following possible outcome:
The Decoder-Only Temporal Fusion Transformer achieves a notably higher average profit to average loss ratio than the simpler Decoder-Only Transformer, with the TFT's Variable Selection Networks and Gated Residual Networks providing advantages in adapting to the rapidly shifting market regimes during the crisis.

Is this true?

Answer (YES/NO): NO